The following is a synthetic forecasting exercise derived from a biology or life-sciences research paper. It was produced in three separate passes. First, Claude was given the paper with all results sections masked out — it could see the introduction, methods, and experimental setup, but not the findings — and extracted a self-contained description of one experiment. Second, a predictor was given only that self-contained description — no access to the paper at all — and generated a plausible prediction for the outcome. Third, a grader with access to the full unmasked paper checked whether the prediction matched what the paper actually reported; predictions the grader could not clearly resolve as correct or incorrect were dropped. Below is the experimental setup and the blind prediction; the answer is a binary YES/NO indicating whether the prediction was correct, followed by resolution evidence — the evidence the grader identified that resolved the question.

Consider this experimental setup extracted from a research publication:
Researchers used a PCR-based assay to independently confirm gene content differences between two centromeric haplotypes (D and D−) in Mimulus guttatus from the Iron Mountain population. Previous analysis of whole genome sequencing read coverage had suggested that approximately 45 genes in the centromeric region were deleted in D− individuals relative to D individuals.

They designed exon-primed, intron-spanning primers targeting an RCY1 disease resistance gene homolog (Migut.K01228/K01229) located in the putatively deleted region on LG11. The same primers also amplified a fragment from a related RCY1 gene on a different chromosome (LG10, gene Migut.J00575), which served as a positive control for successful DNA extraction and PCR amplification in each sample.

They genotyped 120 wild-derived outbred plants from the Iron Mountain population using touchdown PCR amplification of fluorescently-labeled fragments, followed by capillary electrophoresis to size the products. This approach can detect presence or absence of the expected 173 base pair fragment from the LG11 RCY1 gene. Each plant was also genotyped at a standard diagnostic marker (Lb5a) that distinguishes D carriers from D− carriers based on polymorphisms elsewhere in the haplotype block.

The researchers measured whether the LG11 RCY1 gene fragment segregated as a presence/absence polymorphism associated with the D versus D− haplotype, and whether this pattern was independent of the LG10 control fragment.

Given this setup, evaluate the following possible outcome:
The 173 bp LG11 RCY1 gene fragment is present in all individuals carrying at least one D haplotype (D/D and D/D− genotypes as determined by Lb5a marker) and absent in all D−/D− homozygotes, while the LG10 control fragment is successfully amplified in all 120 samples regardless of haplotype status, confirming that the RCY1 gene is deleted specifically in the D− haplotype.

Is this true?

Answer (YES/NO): YES